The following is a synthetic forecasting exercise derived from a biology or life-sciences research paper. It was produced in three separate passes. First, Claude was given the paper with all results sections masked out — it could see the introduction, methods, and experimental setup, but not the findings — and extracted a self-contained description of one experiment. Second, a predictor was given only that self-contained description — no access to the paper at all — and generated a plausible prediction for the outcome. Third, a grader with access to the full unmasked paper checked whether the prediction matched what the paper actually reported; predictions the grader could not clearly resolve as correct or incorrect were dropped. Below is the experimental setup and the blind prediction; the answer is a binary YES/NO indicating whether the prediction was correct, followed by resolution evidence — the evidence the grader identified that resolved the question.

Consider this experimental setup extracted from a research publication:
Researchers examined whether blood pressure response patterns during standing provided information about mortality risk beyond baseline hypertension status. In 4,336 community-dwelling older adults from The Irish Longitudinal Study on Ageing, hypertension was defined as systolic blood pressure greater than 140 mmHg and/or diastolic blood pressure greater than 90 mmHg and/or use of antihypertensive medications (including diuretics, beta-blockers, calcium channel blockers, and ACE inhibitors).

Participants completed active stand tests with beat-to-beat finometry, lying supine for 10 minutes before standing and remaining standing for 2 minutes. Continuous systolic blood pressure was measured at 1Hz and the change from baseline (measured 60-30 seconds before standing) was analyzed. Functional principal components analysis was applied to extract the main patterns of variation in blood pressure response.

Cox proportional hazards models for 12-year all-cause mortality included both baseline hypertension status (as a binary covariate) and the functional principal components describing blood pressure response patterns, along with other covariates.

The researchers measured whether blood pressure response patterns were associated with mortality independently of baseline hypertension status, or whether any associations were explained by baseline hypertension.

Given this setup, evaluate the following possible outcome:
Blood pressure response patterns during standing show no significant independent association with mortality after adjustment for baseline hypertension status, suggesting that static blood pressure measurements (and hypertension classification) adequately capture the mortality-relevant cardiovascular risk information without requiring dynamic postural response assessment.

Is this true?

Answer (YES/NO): NO